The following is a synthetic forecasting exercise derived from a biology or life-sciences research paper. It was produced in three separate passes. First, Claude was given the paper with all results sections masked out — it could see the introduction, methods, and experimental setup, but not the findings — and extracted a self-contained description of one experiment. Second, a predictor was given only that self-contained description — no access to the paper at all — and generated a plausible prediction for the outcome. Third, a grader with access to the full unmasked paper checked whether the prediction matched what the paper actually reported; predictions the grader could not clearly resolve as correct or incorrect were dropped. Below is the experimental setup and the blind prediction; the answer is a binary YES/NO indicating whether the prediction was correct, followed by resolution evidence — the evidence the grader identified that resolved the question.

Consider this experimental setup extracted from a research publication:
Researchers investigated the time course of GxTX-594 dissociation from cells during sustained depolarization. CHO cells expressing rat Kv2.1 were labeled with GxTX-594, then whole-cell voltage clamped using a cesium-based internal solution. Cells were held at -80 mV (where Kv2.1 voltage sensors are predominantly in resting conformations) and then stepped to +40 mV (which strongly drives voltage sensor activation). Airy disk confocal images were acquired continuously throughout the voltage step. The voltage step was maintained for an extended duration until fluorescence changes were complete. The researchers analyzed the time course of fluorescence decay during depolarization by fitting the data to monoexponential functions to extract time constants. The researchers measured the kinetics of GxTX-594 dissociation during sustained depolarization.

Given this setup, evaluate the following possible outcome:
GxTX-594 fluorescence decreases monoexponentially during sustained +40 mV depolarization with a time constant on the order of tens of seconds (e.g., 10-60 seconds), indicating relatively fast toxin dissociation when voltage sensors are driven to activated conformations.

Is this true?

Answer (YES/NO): NO